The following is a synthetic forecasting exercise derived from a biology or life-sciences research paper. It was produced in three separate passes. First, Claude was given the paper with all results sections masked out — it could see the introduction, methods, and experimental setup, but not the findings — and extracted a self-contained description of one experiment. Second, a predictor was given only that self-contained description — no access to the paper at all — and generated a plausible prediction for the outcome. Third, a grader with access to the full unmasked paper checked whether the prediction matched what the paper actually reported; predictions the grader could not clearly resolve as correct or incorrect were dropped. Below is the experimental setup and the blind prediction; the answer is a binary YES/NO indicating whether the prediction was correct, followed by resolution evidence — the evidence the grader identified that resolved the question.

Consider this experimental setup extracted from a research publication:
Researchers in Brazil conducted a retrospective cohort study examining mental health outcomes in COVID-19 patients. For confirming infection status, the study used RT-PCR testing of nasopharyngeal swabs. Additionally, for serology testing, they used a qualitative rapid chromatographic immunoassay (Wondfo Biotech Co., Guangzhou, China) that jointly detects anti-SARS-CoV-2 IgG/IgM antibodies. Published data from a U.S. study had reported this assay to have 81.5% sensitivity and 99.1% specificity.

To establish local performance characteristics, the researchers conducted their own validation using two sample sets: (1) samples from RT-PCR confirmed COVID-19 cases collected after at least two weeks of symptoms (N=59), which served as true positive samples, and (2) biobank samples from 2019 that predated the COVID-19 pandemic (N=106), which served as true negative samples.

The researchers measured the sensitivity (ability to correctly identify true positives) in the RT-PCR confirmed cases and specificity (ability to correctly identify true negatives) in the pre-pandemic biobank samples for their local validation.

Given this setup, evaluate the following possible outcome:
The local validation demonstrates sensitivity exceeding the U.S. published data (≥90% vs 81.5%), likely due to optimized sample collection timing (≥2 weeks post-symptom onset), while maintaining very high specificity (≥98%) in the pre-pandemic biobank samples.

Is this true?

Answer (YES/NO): YES